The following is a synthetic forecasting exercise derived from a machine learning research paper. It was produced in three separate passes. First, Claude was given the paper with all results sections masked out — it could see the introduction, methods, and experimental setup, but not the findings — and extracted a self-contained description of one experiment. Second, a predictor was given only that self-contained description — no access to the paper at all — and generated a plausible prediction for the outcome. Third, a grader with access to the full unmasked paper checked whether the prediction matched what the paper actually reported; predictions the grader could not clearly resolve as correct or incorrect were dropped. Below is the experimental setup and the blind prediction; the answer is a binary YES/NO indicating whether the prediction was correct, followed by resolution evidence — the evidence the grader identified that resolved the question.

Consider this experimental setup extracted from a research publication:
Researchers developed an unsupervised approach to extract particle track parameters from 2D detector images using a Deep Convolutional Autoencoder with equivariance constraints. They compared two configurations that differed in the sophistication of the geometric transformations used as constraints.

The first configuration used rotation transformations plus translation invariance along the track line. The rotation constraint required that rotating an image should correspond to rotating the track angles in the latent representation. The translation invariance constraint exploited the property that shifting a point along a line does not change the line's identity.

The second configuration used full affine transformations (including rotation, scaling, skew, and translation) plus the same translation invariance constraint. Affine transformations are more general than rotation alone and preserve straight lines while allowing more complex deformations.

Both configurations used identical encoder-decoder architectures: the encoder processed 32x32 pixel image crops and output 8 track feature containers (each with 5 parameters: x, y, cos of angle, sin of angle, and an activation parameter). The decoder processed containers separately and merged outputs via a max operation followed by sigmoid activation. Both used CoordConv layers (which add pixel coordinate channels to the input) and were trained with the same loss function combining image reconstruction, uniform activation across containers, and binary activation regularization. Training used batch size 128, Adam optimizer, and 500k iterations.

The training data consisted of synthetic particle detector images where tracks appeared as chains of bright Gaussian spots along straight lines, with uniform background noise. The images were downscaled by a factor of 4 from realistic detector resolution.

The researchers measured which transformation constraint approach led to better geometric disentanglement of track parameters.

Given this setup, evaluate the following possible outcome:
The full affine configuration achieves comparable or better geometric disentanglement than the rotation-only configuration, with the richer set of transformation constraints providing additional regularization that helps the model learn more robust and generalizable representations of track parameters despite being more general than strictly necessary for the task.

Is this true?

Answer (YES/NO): YES